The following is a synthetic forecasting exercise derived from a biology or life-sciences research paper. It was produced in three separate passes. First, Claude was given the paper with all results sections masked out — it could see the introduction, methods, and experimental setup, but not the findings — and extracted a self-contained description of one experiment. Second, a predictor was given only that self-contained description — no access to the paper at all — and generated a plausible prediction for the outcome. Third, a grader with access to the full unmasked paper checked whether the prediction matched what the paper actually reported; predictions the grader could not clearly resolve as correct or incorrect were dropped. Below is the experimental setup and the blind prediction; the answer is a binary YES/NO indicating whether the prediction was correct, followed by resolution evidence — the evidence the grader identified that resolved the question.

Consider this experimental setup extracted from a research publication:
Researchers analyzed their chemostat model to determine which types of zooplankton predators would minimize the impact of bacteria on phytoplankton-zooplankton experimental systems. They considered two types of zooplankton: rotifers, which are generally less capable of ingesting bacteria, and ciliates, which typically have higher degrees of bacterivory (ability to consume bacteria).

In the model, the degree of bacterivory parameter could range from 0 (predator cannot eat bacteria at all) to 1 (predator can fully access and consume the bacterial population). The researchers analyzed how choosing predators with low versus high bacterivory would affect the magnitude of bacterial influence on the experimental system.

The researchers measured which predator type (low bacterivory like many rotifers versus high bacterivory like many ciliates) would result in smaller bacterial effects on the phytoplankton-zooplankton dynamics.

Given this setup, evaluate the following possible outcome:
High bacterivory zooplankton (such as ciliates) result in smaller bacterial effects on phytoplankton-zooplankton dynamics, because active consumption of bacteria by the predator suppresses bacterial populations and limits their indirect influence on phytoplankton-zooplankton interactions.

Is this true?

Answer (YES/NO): YES